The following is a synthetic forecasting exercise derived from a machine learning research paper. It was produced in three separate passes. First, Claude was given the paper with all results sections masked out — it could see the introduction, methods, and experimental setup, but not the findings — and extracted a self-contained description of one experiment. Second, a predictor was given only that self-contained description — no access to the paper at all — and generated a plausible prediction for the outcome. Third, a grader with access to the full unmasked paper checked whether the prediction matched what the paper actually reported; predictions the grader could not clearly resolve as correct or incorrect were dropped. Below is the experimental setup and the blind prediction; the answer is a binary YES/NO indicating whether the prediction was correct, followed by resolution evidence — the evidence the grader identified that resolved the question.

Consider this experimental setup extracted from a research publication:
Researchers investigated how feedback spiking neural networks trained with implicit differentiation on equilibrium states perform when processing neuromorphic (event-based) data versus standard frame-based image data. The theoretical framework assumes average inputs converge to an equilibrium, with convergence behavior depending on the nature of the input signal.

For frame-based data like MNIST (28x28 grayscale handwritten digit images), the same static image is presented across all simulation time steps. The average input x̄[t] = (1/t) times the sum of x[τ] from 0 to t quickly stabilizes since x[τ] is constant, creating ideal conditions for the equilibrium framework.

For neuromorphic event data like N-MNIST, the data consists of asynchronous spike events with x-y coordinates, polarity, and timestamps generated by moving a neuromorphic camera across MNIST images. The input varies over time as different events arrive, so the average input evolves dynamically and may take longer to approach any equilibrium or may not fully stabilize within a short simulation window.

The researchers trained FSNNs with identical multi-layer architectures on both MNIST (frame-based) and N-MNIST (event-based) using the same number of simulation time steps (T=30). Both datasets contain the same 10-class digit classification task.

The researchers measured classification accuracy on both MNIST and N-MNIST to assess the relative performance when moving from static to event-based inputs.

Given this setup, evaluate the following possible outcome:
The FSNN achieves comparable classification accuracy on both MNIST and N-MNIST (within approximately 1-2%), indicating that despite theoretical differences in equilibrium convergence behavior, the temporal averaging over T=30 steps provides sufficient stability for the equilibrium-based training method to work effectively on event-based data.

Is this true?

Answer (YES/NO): YES